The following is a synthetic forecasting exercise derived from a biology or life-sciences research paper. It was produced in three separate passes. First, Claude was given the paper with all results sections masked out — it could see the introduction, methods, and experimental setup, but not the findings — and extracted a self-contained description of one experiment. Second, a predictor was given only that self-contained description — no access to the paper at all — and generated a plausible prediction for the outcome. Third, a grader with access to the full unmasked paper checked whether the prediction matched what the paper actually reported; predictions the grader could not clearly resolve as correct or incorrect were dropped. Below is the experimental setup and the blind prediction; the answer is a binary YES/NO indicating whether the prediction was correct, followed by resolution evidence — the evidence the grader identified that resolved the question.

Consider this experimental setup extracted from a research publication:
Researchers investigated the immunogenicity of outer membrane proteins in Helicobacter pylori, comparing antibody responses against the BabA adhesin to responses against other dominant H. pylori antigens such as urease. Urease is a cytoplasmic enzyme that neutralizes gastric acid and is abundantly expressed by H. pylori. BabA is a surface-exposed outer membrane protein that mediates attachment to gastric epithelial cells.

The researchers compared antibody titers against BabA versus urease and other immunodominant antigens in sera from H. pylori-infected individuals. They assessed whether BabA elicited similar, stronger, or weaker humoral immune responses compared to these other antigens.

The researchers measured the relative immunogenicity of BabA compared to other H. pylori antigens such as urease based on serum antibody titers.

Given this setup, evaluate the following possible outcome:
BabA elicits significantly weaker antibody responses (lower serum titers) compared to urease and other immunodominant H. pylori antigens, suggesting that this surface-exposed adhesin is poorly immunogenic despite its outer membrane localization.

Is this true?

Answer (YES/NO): YES